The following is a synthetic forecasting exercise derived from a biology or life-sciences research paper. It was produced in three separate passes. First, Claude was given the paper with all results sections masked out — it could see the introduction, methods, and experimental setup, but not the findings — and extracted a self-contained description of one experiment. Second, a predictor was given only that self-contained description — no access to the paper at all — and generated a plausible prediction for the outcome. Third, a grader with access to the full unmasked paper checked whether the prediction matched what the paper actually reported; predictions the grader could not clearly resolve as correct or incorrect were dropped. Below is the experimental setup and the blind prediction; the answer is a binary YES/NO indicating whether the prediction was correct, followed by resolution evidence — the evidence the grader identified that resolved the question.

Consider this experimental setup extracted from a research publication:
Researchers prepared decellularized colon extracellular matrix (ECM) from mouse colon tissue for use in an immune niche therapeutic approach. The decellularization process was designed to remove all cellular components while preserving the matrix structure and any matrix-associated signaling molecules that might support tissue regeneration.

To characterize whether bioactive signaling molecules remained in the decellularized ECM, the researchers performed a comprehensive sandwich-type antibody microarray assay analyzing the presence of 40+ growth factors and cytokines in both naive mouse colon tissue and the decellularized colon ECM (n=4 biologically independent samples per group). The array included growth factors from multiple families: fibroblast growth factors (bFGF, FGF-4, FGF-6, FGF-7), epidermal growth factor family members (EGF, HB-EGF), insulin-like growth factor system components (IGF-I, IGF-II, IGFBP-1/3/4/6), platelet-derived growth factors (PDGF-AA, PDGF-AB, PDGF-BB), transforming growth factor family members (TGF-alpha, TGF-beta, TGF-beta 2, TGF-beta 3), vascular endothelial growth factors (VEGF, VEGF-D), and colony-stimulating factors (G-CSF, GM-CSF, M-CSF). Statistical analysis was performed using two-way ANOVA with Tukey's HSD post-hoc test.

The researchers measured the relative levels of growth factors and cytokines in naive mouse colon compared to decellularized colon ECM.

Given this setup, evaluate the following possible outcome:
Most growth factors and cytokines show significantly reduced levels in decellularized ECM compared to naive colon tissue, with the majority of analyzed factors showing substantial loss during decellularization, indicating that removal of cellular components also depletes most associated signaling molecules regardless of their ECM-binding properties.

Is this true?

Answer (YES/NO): NO